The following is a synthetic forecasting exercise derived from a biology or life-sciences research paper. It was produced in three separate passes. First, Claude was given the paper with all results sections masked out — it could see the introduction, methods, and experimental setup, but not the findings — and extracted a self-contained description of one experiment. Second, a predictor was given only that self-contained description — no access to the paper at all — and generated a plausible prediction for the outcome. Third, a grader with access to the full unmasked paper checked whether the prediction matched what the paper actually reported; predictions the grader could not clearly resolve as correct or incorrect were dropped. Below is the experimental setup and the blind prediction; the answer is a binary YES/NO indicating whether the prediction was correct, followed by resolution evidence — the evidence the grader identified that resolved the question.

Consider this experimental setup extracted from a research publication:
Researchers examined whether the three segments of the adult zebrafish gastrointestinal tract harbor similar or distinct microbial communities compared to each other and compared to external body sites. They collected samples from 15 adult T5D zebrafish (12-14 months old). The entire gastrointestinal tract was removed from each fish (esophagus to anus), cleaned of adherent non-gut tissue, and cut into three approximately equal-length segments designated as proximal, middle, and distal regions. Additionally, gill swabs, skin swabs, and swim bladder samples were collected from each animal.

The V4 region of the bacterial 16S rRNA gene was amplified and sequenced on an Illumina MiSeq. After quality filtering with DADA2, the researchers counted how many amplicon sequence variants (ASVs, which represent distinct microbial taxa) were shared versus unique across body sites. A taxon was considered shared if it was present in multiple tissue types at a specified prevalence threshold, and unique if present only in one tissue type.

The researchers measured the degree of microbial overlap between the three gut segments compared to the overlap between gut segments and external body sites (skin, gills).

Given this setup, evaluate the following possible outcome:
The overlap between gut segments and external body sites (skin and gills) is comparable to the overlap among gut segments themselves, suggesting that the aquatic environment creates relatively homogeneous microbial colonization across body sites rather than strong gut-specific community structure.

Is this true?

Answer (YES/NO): NO